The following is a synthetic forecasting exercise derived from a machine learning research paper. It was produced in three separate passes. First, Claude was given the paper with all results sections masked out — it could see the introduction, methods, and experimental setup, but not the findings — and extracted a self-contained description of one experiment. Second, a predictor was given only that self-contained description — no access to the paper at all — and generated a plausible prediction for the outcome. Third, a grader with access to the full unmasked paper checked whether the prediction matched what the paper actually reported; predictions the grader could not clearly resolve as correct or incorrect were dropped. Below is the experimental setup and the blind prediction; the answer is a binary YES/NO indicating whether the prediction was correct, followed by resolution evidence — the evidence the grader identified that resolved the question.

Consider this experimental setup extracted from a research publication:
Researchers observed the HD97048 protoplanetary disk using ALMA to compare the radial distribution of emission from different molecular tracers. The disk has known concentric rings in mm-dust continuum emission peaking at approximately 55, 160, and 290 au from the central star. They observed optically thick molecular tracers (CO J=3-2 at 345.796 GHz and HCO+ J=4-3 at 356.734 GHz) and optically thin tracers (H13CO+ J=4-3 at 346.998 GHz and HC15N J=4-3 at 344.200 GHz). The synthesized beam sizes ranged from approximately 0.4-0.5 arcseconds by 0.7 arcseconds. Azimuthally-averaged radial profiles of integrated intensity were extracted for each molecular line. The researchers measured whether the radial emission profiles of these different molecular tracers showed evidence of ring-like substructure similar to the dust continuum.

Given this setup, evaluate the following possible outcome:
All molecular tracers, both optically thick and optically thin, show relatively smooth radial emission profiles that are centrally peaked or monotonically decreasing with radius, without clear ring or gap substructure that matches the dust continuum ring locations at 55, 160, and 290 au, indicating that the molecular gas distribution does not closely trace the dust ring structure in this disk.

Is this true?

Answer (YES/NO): NO